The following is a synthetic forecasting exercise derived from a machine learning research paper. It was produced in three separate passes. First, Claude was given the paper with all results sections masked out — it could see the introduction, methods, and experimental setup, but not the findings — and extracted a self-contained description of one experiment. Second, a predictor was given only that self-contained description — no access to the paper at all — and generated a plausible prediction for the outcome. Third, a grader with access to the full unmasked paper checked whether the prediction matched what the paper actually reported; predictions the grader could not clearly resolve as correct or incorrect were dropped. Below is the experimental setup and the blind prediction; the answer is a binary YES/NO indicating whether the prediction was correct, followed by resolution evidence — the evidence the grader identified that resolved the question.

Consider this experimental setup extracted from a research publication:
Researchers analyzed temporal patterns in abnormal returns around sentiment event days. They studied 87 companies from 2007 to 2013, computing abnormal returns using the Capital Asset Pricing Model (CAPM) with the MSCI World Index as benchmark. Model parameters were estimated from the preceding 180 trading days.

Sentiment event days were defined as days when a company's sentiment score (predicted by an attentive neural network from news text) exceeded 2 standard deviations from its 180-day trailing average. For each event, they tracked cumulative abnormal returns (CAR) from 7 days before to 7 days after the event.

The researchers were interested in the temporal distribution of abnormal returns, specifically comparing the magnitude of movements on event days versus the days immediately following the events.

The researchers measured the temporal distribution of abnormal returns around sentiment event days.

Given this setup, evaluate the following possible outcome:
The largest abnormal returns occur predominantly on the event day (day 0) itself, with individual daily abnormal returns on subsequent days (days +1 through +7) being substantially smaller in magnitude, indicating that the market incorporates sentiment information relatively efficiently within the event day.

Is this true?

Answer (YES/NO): NO